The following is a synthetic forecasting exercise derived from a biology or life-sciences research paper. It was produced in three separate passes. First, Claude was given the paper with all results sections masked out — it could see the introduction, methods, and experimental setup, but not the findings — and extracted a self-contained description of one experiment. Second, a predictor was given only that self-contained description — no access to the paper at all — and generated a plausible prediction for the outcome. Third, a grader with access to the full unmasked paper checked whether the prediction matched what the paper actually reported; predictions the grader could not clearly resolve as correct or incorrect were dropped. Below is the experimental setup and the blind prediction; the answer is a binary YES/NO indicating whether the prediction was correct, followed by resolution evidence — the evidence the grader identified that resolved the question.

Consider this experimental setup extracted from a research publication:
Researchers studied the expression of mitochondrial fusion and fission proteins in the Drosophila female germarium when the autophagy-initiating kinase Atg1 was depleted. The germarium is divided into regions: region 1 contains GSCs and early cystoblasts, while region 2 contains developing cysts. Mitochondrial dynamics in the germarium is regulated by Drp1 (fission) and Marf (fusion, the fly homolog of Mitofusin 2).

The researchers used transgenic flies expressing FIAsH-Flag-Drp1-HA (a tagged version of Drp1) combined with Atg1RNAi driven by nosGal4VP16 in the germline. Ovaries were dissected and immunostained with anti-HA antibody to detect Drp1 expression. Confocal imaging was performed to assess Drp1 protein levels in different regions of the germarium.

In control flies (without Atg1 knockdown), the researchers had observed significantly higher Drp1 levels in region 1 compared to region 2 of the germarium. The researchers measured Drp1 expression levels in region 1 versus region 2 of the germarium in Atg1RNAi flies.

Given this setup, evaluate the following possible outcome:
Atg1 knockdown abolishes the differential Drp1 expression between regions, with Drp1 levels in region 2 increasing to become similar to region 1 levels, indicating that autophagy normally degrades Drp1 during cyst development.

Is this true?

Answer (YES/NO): NO